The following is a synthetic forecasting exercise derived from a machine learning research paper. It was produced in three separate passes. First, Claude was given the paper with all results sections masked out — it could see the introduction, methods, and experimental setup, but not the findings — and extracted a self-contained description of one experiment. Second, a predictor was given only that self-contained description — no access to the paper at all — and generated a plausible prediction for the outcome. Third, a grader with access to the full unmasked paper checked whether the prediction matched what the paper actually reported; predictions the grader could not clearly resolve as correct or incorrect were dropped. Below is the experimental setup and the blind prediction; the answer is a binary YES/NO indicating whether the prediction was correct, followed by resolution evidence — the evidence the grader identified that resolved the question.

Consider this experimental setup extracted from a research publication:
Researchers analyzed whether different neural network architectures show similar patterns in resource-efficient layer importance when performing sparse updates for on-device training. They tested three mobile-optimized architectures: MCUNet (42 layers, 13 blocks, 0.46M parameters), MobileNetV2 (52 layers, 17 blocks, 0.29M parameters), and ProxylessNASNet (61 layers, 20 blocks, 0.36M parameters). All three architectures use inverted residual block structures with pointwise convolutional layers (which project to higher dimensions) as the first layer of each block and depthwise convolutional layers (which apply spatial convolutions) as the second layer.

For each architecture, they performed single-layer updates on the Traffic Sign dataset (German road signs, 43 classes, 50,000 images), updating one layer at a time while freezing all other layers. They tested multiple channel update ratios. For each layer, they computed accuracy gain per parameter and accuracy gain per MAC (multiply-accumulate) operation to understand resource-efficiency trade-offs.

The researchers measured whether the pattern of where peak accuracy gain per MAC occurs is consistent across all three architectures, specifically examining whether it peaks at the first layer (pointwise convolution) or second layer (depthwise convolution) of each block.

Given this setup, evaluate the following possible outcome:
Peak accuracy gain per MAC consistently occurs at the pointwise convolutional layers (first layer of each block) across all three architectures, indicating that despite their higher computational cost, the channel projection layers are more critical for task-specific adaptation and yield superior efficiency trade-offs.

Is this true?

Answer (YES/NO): NO